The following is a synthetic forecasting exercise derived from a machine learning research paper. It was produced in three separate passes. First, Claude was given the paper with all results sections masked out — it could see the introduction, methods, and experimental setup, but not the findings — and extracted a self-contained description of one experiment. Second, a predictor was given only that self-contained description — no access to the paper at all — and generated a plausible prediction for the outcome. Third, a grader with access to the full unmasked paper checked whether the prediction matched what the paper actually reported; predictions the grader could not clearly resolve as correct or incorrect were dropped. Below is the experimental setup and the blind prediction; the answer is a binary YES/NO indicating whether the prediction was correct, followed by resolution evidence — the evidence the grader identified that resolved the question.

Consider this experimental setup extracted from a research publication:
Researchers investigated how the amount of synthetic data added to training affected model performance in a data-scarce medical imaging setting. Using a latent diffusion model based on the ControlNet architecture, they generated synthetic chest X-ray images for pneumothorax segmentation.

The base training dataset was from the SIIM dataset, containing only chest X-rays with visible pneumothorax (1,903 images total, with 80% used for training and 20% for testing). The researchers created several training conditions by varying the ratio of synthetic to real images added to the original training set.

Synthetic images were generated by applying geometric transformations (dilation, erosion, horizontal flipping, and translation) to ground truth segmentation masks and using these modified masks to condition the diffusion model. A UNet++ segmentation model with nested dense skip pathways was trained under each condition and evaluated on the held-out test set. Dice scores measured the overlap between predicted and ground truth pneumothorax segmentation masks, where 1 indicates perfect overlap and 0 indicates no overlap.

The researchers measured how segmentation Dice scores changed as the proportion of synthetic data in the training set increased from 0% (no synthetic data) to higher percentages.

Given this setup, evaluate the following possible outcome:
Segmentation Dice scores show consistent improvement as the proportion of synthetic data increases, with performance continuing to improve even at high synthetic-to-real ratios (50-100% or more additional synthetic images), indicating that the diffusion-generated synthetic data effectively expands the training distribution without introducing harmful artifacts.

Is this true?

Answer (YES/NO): YES